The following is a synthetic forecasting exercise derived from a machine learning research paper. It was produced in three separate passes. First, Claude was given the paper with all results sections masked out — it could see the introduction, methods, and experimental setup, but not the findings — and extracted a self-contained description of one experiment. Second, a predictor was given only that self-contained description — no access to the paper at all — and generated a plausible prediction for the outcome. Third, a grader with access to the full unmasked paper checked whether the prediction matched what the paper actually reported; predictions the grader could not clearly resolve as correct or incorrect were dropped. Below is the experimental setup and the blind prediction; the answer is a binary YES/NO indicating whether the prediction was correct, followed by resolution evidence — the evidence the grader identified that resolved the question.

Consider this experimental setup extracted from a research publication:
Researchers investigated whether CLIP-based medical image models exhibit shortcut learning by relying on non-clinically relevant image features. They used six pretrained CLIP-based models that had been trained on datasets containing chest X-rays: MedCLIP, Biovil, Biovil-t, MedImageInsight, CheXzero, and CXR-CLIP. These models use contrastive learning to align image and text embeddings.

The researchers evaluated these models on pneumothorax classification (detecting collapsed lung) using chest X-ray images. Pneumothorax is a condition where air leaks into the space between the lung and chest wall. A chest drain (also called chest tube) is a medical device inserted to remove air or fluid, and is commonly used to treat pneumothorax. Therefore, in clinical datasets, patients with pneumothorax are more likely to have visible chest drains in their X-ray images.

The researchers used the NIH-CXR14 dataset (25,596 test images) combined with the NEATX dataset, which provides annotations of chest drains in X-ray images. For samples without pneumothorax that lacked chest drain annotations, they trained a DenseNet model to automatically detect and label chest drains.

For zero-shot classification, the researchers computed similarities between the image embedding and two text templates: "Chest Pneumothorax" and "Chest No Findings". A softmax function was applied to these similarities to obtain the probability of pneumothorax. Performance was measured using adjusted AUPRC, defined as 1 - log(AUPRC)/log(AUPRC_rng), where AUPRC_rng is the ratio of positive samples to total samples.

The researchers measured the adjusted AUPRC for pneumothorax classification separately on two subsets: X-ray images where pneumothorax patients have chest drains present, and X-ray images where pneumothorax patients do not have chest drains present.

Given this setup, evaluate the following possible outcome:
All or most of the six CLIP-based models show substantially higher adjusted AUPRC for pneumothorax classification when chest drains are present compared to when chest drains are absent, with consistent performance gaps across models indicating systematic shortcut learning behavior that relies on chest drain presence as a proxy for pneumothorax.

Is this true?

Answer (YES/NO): YES